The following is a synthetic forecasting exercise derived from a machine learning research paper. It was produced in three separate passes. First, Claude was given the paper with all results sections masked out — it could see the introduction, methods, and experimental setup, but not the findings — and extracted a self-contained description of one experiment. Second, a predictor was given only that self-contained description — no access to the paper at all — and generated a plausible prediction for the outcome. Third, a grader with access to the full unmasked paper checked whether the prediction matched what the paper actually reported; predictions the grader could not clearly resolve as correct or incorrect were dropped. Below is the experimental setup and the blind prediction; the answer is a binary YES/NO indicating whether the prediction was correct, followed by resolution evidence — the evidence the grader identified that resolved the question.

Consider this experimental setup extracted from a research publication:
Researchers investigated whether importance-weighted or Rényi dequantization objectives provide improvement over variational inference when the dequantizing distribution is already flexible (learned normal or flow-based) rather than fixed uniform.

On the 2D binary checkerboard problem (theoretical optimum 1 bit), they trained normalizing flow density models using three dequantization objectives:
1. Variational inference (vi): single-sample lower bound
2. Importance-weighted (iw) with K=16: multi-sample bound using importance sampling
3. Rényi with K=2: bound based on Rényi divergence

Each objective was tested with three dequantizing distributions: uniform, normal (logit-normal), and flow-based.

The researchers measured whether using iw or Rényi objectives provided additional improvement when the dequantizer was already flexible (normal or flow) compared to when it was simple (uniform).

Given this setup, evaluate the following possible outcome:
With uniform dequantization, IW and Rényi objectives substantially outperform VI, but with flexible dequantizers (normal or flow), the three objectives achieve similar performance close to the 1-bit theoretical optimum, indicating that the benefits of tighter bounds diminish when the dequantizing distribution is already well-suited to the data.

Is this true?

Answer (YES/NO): YES